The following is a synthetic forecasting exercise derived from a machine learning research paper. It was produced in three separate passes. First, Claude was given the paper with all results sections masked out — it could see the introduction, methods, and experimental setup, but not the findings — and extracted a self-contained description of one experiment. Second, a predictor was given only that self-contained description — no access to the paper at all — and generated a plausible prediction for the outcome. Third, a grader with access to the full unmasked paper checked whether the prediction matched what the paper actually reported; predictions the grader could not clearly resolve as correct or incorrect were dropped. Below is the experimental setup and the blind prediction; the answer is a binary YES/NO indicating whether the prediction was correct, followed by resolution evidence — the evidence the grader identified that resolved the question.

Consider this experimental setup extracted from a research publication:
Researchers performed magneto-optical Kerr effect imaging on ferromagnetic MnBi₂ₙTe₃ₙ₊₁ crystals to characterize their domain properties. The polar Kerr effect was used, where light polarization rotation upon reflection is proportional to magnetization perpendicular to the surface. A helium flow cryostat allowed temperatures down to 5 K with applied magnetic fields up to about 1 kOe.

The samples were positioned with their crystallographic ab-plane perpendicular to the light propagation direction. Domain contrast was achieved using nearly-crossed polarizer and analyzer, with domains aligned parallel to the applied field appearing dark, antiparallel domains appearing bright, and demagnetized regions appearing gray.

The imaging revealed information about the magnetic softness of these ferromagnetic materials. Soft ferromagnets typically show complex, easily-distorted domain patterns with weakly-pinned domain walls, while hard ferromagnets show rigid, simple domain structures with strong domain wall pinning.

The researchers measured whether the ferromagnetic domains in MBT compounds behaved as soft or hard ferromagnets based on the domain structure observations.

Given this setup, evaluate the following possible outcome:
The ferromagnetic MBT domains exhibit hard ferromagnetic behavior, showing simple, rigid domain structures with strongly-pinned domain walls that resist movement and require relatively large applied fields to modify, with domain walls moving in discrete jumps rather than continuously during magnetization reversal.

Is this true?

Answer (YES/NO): NO